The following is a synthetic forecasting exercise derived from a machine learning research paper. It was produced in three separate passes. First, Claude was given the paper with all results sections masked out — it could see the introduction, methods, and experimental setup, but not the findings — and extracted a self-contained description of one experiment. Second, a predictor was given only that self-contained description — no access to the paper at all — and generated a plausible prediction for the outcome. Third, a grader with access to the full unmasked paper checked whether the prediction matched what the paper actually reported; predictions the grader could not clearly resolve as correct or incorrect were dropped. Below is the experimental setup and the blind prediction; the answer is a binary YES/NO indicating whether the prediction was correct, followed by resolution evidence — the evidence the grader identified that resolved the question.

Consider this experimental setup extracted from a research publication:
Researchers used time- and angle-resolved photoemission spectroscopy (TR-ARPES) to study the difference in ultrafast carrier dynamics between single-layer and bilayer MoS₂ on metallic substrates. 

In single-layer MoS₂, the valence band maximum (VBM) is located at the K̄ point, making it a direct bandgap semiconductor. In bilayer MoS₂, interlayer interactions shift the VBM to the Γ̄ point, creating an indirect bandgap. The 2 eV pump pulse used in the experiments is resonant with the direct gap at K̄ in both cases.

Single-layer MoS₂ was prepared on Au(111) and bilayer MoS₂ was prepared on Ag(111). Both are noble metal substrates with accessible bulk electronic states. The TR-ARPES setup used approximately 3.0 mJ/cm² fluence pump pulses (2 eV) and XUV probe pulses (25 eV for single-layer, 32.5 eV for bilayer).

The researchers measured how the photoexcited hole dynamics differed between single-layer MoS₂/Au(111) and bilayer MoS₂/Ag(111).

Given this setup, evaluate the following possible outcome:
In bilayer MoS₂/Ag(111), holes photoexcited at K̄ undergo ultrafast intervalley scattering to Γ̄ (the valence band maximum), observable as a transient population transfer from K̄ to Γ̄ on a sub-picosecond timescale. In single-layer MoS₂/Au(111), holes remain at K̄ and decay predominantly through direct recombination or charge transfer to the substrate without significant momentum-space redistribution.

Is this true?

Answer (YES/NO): NO